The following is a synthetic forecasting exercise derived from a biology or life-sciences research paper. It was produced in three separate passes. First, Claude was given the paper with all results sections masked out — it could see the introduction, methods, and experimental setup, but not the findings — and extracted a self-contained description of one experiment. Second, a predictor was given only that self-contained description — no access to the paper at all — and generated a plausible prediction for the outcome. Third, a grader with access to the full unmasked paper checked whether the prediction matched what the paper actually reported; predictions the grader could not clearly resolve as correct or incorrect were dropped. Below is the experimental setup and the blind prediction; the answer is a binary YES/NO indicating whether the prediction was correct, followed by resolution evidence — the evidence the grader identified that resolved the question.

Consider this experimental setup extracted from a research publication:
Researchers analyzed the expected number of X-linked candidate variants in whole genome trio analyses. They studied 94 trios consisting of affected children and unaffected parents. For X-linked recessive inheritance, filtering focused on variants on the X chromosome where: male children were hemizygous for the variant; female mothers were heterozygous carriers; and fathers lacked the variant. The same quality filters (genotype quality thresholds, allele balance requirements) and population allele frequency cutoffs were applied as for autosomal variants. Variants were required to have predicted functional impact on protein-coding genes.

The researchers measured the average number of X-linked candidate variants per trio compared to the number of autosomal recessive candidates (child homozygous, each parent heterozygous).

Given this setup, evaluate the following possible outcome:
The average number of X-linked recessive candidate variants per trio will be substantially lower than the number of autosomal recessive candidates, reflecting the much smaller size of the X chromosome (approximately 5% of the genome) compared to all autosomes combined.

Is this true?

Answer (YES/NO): NO